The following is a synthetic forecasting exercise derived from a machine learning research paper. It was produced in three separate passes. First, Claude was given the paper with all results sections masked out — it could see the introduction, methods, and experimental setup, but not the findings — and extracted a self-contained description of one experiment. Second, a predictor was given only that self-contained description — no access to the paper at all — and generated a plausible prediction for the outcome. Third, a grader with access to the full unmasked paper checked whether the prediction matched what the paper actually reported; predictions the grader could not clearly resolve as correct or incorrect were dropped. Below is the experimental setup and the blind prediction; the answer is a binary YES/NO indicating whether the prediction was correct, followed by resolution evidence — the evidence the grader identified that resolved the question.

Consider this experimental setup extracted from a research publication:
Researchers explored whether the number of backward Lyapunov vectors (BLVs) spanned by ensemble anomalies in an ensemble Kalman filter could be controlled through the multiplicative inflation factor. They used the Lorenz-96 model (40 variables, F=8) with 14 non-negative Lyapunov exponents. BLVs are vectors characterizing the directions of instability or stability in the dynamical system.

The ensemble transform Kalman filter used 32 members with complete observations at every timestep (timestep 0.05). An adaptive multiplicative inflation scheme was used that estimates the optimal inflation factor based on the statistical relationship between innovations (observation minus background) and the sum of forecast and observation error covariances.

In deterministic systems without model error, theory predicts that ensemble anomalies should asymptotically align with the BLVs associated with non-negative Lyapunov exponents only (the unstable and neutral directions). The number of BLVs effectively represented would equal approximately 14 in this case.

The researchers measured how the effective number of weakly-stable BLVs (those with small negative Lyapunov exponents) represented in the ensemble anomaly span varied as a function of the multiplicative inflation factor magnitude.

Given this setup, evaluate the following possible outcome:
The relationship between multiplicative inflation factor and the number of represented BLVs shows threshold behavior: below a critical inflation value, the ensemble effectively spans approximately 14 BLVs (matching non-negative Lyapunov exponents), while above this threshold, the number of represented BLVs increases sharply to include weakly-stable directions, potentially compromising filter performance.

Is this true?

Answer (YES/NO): NO